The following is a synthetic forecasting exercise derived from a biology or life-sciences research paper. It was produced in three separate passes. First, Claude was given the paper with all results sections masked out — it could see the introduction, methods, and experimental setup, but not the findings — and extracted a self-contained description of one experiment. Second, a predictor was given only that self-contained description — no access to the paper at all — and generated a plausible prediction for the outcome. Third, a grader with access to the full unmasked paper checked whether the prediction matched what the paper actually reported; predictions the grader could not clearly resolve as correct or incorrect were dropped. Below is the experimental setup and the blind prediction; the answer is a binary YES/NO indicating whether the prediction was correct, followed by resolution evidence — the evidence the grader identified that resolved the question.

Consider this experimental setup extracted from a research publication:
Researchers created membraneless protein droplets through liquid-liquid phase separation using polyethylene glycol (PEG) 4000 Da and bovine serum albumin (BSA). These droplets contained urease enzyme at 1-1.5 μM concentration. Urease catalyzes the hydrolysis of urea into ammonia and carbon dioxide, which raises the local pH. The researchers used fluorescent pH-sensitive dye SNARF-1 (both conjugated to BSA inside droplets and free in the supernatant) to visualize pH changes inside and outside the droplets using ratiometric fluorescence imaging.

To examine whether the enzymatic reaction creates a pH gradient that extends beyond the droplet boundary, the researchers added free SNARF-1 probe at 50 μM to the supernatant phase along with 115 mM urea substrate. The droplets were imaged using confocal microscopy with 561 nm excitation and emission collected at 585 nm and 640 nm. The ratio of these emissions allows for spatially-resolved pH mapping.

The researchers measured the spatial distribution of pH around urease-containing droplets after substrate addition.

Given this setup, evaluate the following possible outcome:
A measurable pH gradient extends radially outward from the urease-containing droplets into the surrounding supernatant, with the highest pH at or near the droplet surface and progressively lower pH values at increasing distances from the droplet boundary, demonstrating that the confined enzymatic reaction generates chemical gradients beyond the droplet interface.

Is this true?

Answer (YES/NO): YES